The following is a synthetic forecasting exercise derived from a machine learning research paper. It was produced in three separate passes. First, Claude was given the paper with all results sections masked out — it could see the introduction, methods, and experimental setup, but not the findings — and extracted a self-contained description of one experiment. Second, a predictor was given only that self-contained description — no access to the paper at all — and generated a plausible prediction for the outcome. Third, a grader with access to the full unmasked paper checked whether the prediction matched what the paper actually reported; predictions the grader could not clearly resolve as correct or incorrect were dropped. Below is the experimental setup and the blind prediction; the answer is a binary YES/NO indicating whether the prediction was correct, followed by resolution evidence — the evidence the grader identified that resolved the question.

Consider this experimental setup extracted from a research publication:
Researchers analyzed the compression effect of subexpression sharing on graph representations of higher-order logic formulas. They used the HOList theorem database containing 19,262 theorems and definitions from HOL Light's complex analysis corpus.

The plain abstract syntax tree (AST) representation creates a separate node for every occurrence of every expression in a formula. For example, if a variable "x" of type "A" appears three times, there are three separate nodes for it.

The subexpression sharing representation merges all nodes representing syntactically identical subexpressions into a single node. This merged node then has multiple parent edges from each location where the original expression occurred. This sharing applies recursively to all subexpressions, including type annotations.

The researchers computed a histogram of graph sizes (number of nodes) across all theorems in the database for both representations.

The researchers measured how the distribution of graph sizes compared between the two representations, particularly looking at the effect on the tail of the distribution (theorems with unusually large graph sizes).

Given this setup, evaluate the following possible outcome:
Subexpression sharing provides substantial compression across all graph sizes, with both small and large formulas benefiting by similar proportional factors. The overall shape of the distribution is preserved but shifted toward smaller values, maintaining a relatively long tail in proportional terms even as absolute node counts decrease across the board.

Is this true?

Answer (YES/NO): NO